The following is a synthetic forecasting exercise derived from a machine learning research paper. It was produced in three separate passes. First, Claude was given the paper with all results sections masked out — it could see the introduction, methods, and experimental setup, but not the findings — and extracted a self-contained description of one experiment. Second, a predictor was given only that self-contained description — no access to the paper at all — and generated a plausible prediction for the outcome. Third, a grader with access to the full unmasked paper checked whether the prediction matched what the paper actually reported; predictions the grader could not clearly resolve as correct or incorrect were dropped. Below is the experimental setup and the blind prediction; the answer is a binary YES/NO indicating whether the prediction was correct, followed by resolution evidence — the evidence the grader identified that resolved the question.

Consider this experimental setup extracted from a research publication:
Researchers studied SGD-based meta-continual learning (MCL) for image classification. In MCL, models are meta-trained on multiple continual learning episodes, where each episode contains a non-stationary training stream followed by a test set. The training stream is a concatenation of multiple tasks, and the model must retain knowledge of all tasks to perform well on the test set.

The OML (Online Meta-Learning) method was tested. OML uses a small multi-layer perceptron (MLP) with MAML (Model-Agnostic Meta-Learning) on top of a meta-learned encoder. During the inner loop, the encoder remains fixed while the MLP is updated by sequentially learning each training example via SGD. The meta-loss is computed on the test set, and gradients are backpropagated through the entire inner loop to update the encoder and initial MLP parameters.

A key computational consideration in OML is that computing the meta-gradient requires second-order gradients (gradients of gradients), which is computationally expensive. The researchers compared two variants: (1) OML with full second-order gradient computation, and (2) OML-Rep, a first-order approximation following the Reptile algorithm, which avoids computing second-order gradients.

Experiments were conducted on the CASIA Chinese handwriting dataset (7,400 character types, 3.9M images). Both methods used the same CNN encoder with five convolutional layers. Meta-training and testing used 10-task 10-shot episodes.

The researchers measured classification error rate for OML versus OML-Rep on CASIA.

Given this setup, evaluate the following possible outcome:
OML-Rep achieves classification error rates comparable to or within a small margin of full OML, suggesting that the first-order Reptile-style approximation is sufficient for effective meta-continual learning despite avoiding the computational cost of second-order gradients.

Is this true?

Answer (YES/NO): NO